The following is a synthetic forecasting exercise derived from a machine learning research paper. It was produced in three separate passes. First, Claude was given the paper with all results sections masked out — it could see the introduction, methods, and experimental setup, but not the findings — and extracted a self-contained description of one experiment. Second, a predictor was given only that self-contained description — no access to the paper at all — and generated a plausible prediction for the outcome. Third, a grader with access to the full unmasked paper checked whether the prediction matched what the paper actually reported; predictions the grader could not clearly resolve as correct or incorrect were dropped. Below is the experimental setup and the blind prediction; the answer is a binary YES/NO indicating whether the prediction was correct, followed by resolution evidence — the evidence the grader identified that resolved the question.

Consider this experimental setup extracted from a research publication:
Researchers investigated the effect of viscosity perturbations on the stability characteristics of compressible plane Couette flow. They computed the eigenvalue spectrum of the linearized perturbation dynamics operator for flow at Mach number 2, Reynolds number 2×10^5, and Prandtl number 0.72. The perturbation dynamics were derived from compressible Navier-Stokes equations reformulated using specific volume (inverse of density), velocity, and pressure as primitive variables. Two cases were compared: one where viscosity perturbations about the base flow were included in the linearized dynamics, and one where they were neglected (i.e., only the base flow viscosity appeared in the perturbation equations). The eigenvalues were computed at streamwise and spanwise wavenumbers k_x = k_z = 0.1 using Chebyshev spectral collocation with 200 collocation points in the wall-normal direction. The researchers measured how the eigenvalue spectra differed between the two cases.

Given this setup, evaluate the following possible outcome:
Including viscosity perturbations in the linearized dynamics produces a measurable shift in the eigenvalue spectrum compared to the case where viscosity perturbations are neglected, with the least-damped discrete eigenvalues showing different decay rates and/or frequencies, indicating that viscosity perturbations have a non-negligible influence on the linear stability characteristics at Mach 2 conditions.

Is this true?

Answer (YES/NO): NO